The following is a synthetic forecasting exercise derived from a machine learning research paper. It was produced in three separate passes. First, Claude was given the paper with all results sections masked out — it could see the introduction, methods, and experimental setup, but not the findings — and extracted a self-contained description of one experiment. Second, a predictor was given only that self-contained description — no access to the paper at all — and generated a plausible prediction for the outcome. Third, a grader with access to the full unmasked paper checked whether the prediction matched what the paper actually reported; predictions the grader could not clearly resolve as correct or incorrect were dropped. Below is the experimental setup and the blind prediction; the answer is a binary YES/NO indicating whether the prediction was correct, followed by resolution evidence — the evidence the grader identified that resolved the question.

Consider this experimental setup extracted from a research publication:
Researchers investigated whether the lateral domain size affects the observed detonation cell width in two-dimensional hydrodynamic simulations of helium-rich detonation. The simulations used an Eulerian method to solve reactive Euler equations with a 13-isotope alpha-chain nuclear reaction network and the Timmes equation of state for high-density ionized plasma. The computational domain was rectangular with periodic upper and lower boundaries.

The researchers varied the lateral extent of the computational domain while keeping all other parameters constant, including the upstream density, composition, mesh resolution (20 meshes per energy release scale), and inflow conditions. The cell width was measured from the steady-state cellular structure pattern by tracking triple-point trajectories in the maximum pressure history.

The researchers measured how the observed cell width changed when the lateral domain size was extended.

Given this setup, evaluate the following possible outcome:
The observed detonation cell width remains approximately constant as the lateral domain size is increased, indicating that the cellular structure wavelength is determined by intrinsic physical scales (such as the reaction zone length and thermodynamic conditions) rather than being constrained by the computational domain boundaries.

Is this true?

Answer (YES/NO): YES